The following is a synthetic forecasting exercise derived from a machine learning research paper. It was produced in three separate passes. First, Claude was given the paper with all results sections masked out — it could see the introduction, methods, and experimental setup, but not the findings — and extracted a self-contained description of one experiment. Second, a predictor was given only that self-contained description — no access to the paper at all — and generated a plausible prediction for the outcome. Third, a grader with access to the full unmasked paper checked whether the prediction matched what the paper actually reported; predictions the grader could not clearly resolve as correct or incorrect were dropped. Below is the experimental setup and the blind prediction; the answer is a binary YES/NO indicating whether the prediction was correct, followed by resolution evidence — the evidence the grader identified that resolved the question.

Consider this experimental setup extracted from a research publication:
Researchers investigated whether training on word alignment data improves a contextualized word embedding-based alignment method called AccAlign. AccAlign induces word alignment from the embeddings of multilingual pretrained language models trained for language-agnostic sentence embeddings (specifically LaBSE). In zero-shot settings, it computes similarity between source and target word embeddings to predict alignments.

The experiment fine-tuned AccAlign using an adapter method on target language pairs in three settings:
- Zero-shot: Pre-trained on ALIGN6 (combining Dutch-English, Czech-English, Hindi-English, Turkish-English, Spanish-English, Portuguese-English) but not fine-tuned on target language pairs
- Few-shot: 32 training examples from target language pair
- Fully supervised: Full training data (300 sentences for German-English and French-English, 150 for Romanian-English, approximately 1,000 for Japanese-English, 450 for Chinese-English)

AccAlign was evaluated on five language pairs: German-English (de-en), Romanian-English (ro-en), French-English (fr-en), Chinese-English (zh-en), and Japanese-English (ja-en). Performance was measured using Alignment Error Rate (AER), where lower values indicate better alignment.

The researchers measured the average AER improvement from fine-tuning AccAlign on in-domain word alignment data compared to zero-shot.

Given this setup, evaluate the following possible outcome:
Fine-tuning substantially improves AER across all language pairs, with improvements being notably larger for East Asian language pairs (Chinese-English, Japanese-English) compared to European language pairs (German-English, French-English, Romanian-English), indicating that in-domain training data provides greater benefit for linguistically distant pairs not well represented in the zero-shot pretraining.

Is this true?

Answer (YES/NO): NO